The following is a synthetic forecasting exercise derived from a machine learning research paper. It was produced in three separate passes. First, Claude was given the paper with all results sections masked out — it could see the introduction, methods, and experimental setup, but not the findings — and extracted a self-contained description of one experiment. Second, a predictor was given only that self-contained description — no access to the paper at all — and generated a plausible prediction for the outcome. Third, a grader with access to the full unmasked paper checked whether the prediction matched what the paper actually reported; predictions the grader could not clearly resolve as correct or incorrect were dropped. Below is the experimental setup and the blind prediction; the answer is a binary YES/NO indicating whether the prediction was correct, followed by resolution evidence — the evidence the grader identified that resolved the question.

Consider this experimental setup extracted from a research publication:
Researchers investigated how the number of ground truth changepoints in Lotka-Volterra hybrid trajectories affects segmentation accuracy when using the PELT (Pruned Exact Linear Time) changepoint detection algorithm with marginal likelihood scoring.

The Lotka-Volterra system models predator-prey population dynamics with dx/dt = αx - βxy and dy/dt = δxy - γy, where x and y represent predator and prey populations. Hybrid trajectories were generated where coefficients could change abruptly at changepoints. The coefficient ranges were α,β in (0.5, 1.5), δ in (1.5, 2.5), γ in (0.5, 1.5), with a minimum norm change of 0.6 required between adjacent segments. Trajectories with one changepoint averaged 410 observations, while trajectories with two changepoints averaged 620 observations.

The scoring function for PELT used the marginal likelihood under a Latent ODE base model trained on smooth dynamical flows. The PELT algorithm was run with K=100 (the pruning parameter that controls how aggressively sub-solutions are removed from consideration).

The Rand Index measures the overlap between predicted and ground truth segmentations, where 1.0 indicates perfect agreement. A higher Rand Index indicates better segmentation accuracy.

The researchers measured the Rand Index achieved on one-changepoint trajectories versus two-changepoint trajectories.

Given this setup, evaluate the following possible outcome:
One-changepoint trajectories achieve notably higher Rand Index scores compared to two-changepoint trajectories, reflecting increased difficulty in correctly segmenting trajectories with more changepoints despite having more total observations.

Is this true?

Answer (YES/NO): NO